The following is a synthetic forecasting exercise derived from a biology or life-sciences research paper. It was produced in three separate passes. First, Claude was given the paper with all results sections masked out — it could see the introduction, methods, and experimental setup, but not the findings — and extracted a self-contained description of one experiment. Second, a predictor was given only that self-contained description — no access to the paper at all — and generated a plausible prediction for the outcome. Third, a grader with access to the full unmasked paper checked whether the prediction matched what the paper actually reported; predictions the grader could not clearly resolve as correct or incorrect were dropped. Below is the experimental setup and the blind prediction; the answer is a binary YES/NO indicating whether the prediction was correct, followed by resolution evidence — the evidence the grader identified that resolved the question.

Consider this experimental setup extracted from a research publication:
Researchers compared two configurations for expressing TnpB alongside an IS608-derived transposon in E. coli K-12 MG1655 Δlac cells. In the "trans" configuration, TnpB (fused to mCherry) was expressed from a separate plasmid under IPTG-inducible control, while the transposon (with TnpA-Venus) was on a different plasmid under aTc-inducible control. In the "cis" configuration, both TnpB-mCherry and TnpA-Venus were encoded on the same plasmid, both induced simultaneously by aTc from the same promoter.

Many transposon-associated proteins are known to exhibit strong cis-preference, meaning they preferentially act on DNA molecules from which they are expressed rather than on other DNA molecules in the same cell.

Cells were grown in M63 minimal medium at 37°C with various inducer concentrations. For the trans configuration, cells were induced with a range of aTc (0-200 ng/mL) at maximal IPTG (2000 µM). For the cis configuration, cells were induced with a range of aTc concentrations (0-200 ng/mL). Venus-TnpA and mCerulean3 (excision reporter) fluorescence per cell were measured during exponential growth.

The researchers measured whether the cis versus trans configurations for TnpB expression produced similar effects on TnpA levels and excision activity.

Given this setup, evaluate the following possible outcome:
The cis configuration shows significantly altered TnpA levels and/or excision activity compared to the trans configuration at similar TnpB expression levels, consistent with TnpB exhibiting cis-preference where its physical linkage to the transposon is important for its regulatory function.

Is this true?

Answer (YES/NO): NO